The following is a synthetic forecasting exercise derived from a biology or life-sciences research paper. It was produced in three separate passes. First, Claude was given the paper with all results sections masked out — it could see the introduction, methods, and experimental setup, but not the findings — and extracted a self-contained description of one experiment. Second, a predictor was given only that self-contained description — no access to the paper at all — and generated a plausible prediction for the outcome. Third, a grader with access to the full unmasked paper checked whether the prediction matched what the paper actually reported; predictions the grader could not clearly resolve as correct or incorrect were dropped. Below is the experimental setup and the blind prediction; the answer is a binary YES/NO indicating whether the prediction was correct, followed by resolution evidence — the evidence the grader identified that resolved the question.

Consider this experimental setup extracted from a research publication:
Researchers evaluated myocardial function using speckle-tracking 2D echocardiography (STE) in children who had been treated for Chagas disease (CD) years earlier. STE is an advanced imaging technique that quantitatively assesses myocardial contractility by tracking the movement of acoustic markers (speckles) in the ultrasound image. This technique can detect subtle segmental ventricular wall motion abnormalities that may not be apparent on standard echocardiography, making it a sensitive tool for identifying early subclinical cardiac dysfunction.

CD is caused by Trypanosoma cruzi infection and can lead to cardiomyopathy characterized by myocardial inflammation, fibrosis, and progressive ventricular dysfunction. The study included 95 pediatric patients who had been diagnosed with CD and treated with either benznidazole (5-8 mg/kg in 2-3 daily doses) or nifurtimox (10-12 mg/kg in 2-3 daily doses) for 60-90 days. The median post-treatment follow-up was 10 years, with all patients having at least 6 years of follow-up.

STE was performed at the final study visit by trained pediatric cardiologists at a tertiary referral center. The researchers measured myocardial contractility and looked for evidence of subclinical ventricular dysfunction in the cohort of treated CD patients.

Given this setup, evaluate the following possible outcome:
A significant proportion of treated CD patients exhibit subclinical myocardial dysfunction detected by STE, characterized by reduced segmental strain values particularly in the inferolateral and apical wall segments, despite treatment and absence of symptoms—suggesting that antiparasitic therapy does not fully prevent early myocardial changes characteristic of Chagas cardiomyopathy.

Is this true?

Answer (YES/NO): NO